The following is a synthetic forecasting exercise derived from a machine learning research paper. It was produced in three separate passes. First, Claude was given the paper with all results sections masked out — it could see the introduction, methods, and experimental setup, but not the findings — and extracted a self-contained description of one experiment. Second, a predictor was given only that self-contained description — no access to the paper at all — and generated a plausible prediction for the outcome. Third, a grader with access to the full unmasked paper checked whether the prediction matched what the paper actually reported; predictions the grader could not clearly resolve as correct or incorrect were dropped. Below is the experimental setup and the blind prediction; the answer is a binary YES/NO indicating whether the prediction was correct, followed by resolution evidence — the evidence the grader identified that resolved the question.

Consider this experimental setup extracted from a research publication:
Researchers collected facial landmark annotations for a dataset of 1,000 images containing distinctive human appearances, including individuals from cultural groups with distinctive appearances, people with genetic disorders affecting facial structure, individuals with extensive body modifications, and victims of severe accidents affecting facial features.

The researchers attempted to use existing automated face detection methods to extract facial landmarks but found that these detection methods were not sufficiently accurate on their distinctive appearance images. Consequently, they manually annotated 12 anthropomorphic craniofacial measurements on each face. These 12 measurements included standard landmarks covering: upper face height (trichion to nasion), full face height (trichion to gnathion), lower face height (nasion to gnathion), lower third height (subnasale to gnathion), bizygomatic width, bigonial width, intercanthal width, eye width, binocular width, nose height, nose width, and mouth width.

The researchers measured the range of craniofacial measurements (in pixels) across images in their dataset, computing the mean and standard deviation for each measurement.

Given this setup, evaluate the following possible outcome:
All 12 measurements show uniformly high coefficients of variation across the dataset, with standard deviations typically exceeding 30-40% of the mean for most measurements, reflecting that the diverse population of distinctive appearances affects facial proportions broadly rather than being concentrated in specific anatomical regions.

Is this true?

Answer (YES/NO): YES